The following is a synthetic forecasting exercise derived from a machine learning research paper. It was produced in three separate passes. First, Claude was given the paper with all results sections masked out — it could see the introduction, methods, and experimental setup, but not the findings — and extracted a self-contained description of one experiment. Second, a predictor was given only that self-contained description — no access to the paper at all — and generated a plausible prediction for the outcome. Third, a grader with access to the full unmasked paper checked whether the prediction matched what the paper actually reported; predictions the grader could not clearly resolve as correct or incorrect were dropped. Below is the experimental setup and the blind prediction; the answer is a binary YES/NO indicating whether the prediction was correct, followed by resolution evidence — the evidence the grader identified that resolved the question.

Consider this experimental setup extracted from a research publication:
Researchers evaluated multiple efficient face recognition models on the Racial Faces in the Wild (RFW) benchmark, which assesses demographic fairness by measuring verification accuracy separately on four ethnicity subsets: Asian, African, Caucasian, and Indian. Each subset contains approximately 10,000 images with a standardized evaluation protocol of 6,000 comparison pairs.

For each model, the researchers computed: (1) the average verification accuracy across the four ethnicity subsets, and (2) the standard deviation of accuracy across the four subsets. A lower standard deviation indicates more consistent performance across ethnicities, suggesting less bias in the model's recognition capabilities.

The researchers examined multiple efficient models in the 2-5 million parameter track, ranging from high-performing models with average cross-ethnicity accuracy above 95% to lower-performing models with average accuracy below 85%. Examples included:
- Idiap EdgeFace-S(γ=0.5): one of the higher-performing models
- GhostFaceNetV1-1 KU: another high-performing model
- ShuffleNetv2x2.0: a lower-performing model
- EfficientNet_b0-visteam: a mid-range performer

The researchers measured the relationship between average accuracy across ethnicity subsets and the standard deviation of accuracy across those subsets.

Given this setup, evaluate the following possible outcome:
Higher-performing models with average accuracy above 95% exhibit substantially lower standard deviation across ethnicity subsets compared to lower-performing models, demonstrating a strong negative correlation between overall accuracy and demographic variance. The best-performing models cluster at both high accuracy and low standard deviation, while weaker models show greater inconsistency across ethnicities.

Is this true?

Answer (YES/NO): YES